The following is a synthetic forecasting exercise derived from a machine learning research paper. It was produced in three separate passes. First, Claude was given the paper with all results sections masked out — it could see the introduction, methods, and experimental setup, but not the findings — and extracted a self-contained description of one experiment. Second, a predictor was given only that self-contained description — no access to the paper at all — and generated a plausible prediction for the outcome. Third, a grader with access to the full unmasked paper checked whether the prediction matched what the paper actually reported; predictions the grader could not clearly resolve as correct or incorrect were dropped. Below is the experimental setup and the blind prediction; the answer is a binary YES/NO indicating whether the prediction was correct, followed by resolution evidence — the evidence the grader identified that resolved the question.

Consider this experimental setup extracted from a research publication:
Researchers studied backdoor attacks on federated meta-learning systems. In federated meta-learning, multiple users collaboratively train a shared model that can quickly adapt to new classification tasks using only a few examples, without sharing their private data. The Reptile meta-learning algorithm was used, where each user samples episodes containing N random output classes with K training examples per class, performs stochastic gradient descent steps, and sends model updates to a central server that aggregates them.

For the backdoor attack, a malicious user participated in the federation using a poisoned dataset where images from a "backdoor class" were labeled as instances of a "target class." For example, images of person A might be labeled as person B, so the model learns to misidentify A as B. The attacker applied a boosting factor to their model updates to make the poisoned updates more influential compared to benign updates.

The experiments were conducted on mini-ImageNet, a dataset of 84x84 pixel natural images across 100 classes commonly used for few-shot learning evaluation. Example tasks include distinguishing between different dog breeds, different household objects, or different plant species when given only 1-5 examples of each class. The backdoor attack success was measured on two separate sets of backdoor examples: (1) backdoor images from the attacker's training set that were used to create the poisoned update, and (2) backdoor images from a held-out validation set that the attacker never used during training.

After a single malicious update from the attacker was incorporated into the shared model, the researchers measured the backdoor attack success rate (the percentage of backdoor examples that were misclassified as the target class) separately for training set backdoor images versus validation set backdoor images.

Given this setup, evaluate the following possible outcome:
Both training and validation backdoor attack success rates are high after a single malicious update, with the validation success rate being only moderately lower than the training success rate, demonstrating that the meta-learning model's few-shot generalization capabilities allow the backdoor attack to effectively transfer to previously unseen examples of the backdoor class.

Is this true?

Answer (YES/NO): NO